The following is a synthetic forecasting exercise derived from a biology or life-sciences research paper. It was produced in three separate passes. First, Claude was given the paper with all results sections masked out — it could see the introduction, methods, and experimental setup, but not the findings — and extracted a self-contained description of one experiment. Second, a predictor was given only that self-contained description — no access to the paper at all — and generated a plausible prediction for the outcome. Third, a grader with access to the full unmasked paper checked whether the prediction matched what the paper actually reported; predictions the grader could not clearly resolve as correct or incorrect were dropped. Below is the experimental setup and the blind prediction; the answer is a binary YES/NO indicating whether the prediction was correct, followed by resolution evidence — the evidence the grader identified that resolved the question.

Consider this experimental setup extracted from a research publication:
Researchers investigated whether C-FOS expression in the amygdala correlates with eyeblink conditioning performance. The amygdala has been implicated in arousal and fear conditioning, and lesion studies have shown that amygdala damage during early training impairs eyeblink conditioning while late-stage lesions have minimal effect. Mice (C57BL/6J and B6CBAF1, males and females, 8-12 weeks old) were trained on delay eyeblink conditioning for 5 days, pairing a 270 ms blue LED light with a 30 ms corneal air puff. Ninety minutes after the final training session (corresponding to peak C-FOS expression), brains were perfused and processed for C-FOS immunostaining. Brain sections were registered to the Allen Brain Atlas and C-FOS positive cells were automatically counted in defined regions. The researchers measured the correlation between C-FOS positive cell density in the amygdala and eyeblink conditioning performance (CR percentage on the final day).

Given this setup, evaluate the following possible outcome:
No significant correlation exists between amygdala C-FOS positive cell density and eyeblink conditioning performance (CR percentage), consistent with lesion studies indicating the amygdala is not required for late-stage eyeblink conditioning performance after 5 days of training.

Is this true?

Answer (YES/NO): NO